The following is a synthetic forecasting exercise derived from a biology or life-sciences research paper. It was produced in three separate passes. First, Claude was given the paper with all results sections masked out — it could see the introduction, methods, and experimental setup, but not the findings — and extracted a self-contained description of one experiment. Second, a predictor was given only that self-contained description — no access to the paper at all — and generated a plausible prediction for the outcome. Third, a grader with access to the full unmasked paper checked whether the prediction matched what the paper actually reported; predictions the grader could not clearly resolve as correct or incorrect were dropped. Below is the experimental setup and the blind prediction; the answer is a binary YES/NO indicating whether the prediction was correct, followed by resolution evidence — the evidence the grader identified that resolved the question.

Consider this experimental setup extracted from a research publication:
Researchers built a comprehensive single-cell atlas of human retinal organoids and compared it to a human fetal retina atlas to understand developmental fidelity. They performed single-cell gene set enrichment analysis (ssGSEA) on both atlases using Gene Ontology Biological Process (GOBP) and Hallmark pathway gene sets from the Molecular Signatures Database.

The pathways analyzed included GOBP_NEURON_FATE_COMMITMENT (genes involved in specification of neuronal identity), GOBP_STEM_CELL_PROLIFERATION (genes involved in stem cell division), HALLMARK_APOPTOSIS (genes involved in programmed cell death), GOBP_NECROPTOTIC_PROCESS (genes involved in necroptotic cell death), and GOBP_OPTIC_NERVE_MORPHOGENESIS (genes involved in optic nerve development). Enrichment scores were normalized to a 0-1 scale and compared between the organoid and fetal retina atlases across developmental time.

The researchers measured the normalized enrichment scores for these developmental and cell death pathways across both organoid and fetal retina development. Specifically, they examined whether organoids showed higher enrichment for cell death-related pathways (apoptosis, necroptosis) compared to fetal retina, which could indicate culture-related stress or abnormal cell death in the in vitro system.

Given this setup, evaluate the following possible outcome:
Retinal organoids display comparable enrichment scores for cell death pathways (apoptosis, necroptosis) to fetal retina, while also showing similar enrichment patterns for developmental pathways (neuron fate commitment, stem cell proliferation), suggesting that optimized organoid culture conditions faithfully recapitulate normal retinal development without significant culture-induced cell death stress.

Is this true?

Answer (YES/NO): NO